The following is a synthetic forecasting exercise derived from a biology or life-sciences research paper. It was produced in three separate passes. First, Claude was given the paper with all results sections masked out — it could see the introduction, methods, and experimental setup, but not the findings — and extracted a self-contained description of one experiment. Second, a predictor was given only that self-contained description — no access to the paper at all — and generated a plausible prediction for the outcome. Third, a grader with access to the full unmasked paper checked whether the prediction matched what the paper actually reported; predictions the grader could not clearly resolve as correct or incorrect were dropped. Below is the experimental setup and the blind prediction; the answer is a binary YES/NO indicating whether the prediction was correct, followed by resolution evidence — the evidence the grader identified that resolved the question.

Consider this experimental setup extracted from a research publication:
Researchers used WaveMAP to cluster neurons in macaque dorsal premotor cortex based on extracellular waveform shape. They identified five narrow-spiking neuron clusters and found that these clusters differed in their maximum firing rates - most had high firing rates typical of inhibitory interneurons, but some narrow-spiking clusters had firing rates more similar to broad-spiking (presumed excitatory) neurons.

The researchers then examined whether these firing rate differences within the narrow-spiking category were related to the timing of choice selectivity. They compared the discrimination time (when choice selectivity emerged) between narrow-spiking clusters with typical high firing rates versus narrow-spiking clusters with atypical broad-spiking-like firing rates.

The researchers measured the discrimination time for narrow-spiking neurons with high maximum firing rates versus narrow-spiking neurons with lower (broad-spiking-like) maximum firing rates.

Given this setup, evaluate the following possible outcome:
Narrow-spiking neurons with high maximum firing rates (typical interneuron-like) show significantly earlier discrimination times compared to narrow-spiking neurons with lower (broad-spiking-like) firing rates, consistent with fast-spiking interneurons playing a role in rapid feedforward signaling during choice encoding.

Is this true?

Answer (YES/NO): YES